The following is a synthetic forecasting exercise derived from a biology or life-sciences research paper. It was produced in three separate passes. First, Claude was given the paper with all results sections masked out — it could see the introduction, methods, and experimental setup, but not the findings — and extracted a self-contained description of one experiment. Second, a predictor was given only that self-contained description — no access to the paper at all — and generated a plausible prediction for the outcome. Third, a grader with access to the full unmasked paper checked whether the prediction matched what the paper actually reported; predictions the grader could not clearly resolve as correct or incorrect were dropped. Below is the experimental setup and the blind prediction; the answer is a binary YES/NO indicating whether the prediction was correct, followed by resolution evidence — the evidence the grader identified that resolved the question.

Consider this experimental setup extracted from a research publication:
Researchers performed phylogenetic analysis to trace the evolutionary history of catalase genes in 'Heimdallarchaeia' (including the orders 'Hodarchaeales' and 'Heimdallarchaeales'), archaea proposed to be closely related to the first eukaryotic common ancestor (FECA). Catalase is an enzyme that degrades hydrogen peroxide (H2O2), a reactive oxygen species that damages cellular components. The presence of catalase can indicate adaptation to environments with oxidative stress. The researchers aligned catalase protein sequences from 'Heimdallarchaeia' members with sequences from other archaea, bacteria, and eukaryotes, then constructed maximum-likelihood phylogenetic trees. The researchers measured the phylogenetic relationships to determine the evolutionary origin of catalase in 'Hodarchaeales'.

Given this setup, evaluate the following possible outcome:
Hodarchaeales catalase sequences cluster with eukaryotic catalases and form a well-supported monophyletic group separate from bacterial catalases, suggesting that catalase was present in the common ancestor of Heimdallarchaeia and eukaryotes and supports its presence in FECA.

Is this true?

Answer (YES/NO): NO